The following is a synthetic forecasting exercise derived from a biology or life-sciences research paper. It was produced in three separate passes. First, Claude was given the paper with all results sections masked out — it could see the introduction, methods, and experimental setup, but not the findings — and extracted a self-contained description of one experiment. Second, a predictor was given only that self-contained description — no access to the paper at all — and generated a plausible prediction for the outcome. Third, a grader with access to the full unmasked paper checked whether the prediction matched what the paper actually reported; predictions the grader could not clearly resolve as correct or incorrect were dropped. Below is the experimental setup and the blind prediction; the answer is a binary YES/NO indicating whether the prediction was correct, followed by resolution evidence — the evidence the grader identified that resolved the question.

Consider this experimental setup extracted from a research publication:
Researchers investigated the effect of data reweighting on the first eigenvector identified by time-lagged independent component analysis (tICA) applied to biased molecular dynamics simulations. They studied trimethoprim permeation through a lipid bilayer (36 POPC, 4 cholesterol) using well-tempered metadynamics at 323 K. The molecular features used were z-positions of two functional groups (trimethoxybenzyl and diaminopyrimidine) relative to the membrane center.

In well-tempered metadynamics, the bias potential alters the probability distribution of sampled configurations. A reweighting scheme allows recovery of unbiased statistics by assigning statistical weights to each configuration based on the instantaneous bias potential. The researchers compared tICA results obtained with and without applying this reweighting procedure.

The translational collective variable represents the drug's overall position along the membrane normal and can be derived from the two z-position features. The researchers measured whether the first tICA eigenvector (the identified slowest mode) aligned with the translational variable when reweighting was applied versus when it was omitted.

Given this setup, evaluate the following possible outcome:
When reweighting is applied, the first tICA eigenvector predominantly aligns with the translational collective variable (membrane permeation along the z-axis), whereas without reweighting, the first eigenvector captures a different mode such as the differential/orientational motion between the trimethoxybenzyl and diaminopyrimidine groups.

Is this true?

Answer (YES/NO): NO